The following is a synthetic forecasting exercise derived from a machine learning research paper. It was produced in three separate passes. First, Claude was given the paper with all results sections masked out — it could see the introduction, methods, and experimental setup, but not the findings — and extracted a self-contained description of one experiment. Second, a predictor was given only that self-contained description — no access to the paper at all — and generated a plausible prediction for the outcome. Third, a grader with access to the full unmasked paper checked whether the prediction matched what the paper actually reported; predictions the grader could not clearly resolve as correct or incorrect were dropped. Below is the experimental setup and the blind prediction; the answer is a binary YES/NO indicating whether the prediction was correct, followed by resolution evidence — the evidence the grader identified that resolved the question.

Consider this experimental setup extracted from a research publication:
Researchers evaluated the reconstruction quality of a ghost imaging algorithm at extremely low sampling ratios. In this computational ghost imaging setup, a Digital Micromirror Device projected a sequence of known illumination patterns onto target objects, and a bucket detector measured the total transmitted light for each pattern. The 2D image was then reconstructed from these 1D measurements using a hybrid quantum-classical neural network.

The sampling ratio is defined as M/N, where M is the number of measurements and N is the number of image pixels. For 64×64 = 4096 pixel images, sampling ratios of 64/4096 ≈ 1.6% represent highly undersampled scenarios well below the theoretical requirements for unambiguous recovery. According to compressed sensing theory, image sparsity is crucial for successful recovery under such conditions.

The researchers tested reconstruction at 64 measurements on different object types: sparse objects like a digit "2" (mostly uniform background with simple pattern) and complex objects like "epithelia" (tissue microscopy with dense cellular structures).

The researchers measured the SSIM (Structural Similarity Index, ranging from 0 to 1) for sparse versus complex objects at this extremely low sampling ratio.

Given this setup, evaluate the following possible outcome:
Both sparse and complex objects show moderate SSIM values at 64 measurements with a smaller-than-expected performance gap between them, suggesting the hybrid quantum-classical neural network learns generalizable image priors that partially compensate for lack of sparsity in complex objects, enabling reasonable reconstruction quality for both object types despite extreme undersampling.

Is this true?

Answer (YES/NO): NO